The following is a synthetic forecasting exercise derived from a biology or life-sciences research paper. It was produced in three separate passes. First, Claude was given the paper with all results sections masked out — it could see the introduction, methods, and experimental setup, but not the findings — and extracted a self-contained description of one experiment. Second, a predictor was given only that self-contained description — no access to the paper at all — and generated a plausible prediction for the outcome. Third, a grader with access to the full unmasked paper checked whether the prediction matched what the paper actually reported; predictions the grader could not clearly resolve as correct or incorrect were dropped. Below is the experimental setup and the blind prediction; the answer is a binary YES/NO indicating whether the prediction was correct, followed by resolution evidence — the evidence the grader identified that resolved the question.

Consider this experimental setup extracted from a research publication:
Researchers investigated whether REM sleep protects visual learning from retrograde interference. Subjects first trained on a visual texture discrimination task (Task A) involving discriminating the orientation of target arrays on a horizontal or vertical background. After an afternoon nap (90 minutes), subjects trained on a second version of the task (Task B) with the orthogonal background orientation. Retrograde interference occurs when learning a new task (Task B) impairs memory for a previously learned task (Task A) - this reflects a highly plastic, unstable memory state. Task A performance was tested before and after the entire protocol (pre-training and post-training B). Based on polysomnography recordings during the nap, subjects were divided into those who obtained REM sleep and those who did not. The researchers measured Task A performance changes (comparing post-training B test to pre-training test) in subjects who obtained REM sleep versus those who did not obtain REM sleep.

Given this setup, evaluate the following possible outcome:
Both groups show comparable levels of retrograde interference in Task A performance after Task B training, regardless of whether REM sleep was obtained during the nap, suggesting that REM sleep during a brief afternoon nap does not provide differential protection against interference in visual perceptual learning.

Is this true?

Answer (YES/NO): NO